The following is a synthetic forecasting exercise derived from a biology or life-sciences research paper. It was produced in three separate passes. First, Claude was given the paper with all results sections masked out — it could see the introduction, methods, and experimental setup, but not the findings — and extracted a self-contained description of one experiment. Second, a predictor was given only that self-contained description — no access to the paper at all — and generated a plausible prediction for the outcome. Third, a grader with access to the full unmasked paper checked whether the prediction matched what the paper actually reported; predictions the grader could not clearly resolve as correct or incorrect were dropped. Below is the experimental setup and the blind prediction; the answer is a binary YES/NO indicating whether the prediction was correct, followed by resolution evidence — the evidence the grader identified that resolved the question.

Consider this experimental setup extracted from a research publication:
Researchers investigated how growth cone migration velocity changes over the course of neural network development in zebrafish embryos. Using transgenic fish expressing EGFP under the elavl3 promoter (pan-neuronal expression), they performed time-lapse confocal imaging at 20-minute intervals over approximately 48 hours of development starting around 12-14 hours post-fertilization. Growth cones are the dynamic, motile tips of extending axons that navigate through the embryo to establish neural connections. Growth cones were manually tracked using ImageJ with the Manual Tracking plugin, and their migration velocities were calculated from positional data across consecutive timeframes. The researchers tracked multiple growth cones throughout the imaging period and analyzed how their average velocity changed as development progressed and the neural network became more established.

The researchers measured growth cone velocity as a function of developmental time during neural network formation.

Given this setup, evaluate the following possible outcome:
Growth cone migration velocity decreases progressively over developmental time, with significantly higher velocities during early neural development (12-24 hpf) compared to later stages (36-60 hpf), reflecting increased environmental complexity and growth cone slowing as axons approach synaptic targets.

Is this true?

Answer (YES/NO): YES